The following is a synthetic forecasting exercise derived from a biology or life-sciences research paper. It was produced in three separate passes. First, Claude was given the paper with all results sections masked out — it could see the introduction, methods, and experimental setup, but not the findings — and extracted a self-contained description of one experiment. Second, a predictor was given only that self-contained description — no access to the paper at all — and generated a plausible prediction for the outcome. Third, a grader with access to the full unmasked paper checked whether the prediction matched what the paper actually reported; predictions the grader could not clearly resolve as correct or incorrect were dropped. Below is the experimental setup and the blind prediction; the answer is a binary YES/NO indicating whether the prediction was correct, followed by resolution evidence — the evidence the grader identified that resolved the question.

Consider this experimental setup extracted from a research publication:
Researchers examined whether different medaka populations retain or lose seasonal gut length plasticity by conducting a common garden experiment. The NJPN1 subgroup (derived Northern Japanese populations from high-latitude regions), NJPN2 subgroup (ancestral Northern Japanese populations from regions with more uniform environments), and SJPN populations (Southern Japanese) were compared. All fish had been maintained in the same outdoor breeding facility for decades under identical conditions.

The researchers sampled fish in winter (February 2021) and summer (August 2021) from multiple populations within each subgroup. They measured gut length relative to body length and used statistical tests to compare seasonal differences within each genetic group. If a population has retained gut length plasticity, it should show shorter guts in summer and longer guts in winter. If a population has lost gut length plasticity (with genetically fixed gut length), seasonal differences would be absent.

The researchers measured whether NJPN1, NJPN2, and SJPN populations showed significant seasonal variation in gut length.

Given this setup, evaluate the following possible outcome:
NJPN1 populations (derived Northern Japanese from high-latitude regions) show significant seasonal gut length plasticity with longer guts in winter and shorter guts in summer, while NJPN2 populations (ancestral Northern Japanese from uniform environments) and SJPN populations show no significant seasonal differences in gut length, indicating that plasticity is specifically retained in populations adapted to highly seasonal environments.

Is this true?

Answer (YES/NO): NO